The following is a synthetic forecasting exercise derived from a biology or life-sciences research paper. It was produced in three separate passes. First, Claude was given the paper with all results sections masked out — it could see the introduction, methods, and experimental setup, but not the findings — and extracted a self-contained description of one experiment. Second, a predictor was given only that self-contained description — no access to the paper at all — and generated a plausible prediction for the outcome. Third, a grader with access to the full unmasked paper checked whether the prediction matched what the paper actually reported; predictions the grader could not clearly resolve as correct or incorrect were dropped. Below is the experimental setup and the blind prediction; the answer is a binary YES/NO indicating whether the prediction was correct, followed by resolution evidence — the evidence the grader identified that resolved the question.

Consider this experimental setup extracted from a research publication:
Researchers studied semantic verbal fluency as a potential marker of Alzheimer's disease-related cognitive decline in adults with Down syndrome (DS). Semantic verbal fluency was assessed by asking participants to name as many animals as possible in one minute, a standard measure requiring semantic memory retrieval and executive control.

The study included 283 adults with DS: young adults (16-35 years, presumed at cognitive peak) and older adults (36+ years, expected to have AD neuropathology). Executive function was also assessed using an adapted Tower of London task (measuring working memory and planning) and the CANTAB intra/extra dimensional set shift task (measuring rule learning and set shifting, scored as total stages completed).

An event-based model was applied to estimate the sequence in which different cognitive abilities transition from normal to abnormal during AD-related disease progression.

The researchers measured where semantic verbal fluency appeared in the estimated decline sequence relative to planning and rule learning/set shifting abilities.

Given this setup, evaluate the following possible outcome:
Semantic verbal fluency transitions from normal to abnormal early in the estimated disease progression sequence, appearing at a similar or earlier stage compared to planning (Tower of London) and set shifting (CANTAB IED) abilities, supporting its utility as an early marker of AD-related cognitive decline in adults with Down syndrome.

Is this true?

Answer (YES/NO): YES